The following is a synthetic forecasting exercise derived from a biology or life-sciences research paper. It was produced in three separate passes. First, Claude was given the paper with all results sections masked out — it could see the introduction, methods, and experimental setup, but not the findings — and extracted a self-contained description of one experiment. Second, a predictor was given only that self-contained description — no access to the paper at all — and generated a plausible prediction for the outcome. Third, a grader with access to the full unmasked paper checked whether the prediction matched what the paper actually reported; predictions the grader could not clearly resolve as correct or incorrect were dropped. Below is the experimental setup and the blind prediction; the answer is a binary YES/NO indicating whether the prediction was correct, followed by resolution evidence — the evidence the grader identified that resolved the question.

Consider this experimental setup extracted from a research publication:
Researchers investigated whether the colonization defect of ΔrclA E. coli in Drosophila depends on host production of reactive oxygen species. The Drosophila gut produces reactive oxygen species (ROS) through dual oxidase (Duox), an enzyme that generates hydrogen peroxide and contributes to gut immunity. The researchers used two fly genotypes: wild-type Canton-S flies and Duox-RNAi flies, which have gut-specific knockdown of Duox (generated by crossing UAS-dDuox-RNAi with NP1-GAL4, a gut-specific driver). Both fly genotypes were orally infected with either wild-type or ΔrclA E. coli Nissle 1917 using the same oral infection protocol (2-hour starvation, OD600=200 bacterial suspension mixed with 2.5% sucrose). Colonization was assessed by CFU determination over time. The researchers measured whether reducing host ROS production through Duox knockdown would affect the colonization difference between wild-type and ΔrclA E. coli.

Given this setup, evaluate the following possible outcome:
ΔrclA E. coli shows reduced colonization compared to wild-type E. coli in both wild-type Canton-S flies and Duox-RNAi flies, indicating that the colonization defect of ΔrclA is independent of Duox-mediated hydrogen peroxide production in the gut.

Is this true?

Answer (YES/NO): NO